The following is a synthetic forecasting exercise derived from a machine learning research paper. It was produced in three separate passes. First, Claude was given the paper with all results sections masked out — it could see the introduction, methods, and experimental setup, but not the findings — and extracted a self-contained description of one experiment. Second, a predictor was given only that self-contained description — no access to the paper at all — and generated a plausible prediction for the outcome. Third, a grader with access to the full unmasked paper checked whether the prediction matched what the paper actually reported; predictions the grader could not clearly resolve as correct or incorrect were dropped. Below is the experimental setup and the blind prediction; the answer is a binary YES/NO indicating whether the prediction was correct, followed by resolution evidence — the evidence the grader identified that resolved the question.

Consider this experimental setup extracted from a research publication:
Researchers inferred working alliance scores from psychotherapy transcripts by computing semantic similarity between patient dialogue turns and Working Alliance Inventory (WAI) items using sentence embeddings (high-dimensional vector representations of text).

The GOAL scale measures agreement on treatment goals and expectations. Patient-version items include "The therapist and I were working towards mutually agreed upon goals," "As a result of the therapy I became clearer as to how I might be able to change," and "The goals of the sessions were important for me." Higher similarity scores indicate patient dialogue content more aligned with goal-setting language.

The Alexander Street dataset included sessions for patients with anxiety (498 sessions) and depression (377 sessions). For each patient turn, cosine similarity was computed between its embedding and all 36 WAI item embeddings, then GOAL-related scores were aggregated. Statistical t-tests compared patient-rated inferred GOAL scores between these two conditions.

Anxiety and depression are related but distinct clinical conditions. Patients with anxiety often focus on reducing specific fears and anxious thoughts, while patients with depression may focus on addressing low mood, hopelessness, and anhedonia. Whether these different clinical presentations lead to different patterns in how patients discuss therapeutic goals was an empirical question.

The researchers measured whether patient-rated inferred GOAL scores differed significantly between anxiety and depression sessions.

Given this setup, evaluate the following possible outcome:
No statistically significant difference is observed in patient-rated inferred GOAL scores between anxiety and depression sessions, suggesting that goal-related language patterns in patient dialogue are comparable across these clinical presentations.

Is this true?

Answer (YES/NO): YES